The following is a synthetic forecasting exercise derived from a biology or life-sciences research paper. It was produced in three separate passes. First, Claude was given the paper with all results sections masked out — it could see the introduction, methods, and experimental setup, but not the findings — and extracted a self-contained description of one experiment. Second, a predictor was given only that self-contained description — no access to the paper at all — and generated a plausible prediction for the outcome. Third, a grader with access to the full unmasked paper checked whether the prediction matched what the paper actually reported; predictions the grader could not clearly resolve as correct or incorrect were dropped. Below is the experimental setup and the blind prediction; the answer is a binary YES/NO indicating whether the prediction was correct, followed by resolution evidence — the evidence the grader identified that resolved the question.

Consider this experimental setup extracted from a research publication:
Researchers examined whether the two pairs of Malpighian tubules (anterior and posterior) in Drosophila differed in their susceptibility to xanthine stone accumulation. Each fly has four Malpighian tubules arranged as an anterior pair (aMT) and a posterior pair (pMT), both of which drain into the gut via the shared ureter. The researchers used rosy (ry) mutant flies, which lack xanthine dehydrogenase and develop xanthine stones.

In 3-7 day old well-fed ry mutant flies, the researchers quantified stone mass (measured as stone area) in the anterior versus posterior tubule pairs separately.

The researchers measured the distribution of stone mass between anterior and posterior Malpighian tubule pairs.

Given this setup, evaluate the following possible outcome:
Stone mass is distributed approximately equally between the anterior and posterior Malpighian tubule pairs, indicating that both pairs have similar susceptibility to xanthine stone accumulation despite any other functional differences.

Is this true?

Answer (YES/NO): YES